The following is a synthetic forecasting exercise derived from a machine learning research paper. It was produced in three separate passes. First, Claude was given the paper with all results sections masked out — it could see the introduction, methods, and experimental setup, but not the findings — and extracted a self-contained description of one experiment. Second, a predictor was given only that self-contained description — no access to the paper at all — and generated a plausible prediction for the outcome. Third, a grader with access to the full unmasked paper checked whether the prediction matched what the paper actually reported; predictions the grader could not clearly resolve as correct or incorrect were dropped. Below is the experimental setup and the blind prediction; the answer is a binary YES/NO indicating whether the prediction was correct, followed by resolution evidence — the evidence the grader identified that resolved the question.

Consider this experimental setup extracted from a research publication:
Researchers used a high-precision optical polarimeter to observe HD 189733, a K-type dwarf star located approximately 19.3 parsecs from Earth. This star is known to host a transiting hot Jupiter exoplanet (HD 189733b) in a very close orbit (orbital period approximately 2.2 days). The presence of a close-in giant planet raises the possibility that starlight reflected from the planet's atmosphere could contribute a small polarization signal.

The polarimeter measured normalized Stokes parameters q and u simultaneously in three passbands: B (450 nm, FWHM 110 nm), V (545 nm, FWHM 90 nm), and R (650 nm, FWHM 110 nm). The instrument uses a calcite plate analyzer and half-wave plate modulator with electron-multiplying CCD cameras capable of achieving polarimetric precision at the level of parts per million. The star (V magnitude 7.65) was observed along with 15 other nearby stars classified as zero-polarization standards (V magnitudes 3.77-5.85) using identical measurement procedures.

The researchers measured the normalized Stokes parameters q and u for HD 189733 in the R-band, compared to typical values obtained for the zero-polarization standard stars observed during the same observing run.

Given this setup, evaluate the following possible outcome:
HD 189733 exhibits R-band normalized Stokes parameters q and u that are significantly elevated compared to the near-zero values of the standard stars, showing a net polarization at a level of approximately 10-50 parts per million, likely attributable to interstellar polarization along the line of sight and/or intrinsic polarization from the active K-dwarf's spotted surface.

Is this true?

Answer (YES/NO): NO